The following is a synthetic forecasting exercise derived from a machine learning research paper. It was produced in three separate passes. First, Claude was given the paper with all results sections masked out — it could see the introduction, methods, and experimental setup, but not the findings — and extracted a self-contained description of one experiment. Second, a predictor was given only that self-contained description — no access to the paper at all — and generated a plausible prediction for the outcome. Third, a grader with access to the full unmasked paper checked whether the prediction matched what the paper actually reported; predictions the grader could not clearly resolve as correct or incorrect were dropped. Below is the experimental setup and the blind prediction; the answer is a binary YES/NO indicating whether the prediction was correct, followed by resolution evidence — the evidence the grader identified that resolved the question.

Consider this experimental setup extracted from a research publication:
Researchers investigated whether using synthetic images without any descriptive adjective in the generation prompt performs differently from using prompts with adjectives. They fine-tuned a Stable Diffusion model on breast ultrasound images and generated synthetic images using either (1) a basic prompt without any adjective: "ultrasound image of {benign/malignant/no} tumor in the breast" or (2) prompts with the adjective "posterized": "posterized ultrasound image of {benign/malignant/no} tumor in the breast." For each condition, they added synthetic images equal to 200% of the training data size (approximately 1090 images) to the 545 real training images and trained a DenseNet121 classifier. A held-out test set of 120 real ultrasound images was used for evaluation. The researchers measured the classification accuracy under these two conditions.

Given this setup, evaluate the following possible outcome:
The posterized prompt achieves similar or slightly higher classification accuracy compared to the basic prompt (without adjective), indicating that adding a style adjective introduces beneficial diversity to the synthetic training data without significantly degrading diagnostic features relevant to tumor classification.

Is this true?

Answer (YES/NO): NO